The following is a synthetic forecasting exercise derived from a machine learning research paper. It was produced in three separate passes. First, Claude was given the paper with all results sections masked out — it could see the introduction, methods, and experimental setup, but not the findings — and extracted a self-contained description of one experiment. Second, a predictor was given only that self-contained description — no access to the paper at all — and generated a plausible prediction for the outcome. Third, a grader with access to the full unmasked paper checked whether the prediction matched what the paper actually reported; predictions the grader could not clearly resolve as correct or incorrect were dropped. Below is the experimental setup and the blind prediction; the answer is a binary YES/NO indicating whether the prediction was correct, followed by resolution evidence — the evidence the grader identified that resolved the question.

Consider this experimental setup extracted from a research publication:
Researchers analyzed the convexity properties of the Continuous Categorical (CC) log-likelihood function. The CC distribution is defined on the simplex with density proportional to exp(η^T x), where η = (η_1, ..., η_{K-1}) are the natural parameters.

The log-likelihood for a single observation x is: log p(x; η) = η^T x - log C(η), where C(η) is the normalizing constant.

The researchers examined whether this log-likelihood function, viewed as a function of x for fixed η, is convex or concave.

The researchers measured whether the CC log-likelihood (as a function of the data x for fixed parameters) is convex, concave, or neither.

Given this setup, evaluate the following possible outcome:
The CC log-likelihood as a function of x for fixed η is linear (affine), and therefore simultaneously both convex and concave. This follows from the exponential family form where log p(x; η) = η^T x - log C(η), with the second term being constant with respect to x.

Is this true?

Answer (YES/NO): YES